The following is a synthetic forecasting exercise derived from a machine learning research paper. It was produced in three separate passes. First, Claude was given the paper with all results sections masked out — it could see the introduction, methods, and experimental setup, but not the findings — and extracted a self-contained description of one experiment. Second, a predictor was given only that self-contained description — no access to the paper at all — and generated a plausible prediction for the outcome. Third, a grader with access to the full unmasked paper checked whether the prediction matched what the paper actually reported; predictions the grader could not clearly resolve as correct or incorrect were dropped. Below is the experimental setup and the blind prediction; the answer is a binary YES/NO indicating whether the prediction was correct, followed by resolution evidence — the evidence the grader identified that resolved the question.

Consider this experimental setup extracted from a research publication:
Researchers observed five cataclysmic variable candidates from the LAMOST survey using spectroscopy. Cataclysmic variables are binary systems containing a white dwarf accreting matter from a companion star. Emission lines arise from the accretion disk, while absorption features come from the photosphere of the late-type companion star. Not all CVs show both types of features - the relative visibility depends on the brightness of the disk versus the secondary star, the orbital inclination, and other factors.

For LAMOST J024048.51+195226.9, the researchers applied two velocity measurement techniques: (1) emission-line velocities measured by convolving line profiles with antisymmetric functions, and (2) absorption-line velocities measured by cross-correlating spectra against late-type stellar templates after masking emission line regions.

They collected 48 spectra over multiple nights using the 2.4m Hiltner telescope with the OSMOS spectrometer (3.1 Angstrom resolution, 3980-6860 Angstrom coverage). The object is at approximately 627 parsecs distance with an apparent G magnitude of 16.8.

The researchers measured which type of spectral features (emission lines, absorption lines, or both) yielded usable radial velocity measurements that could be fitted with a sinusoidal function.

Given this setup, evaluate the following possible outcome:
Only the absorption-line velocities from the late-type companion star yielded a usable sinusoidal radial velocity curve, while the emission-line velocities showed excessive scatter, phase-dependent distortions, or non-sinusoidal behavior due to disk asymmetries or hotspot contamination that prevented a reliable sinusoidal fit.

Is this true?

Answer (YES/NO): YES